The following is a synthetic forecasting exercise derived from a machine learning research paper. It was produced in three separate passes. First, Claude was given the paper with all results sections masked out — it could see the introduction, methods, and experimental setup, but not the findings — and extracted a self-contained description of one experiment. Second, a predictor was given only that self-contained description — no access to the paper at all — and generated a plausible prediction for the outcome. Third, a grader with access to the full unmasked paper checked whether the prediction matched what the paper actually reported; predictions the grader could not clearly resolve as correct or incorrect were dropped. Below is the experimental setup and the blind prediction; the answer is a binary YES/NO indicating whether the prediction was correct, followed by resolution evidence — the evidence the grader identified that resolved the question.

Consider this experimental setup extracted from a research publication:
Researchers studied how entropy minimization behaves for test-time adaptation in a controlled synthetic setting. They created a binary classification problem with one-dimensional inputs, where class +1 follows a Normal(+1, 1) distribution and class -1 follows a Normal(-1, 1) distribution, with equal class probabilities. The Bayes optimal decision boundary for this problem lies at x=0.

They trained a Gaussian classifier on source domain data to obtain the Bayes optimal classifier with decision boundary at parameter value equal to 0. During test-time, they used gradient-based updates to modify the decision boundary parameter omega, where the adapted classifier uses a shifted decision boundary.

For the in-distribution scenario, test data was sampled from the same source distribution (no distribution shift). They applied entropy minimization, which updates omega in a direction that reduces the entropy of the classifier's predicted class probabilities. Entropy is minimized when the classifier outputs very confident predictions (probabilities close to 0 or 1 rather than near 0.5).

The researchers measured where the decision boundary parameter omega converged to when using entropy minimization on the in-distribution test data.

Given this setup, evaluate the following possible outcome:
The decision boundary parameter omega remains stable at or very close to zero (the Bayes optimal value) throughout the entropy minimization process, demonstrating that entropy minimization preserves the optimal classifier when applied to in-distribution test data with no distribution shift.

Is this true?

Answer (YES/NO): NO